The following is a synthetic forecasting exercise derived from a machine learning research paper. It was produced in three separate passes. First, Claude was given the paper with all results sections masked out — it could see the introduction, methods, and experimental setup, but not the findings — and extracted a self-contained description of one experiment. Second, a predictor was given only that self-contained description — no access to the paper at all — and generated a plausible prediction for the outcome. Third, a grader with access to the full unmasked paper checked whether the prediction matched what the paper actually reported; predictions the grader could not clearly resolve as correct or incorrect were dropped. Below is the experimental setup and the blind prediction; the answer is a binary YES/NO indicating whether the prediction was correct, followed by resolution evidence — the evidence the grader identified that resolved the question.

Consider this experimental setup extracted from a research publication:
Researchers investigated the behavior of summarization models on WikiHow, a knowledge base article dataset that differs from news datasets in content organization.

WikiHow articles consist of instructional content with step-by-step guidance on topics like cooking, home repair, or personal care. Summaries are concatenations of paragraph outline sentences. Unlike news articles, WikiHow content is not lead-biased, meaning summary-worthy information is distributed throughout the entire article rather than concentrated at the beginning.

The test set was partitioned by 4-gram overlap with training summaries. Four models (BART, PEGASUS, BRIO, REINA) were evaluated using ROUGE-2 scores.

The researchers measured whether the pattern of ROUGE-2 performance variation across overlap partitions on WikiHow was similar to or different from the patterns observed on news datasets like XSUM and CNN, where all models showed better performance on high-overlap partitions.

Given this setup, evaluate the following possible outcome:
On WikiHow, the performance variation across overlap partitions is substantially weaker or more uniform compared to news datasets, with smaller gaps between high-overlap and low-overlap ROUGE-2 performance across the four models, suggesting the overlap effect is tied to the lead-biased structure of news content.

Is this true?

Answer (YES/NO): NO